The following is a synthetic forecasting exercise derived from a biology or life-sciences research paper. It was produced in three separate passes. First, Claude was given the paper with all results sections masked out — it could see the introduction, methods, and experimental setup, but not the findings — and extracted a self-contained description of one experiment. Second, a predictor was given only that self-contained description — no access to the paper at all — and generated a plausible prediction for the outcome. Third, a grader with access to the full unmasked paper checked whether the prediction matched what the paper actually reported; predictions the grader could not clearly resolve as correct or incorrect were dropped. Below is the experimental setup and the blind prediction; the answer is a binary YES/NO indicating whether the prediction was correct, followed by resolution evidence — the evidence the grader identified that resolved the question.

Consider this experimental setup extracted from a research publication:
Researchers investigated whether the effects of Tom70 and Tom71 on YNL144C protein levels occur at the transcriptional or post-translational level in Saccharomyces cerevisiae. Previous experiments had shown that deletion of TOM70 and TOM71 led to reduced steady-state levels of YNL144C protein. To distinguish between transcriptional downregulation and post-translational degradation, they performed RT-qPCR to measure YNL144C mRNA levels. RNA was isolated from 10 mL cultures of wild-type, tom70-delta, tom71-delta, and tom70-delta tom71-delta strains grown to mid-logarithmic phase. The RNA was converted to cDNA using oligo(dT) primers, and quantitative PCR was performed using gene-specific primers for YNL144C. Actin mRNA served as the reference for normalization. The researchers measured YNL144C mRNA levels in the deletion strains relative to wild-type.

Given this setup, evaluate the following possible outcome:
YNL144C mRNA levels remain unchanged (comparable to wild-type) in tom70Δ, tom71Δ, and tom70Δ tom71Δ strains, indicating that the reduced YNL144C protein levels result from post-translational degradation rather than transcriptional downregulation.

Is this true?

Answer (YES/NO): NO